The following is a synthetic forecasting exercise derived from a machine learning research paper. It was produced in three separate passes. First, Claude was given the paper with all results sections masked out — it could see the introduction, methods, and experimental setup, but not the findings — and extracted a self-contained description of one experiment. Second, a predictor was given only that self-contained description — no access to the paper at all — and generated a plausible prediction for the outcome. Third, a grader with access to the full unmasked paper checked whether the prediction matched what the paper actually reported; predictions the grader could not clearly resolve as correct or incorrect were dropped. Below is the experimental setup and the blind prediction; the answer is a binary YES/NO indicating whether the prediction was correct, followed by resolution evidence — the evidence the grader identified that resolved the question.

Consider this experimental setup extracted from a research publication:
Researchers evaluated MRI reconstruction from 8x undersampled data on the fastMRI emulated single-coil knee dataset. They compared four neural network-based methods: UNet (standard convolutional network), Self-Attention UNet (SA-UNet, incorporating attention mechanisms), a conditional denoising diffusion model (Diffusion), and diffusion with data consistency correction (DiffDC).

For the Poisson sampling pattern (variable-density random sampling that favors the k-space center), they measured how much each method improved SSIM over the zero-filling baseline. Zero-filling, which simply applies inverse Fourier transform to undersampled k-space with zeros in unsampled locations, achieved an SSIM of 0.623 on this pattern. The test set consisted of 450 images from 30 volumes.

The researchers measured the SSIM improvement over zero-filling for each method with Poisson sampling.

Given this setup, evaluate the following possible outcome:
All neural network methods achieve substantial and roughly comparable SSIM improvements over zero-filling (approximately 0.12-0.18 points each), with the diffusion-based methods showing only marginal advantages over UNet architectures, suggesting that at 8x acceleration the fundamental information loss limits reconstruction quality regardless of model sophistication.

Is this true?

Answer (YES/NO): NO